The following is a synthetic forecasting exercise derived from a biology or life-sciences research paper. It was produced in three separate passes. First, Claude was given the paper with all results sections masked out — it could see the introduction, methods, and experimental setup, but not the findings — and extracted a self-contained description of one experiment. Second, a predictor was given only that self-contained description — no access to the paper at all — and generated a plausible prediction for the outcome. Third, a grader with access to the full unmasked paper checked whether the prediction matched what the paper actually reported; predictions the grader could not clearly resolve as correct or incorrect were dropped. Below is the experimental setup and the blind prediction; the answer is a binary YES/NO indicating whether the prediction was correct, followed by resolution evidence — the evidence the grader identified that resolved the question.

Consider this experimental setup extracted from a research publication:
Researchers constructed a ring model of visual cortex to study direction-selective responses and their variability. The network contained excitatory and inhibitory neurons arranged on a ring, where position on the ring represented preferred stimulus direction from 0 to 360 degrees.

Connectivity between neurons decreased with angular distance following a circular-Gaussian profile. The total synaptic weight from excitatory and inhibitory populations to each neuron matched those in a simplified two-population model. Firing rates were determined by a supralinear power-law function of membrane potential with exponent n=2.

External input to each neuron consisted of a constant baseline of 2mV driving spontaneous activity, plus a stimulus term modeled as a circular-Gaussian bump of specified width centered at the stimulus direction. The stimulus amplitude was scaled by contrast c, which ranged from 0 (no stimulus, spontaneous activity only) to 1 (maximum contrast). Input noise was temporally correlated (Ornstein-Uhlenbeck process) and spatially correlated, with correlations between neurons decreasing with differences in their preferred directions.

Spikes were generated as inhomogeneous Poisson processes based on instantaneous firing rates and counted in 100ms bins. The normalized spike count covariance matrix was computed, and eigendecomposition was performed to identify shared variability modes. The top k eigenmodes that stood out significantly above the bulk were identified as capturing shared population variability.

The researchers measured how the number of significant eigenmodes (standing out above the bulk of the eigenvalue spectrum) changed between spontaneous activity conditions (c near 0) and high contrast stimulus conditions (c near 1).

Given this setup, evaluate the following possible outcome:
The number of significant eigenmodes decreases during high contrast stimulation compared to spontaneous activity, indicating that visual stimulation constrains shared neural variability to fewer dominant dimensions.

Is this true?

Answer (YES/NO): YES